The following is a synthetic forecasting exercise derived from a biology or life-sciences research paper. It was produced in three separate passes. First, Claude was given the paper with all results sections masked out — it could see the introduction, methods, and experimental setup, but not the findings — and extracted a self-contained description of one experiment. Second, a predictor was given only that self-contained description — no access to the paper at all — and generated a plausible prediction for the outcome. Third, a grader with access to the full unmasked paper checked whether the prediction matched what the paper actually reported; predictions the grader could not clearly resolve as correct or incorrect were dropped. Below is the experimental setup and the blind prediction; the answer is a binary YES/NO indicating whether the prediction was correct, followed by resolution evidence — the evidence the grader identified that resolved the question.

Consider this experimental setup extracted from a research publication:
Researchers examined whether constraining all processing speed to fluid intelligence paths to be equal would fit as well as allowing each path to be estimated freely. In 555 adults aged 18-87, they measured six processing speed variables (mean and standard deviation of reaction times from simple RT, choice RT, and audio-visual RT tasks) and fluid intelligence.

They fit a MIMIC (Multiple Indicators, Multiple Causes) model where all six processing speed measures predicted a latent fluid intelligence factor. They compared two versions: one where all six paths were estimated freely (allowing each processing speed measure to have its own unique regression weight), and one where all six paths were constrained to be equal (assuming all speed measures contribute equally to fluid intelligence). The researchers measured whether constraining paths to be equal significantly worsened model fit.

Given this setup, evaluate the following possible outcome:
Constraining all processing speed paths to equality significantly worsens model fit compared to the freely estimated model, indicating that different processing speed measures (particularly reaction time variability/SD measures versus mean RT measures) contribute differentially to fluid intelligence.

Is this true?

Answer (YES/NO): NO